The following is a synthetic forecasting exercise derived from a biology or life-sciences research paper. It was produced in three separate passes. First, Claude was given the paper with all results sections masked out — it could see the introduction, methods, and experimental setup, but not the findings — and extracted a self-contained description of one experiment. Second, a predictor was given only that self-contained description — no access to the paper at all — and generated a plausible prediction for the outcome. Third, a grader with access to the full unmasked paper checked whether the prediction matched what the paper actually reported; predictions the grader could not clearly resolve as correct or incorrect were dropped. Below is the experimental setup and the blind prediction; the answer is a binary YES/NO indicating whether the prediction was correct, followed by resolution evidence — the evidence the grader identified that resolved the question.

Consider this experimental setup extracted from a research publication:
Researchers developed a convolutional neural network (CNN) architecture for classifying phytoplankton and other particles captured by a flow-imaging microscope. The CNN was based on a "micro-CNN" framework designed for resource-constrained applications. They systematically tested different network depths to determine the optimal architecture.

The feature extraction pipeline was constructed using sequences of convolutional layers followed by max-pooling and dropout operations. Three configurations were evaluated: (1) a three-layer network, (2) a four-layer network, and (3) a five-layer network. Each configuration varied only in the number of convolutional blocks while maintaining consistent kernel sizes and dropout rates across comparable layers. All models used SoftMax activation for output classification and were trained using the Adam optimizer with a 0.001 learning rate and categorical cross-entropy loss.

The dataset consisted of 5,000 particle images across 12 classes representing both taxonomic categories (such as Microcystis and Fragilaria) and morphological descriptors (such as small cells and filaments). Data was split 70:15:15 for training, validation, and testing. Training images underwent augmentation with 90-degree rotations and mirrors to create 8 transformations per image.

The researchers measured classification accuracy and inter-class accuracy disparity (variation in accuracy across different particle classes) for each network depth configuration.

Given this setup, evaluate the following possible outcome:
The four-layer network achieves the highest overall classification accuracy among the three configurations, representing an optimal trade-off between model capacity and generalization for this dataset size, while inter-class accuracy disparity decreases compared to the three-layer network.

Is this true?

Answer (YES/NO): NO